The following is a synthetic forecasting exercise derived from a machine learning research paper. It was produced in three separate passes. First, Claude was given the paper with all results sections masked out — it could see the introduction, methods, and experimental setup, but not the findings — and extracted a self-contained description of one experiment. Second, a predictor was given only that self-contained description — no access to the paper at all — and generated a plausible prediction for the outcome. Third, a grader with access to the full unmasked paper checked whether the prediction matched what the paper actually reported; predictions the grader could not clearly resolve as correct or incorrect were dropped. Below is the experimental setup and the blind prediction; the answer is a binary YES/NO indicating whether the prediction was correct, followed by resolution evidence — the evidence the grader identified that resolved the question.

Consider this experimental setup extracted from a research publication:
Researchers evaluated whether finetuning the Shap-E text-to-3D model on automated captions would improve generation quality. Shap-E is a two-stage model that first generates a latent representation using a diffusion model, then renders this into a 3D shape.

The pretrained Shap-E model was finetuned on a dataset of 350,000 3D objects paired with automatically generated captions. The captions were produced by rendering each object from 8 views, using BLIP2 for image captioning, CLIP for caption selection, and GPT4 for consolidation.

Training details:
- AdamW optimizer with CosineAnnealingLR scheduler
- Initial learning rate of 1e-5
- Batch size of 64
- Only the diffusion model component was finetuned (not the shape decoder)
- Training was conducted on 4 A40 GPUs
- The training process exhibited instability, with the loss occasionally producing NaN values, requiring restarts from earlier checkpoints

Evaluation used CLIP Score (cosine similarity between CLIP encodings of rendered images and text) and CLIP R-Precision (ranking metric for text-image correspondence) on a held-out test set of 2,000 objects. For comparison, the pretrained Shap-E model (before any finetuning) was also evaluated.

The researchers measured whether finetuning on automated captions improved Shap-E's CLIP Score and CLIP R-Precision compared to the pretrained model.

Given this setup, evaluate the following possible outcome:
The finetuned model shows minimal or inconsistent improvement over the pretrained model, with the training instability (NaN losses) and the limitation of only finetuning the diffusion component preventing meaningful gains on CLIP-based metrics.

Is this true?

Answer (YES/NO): YES